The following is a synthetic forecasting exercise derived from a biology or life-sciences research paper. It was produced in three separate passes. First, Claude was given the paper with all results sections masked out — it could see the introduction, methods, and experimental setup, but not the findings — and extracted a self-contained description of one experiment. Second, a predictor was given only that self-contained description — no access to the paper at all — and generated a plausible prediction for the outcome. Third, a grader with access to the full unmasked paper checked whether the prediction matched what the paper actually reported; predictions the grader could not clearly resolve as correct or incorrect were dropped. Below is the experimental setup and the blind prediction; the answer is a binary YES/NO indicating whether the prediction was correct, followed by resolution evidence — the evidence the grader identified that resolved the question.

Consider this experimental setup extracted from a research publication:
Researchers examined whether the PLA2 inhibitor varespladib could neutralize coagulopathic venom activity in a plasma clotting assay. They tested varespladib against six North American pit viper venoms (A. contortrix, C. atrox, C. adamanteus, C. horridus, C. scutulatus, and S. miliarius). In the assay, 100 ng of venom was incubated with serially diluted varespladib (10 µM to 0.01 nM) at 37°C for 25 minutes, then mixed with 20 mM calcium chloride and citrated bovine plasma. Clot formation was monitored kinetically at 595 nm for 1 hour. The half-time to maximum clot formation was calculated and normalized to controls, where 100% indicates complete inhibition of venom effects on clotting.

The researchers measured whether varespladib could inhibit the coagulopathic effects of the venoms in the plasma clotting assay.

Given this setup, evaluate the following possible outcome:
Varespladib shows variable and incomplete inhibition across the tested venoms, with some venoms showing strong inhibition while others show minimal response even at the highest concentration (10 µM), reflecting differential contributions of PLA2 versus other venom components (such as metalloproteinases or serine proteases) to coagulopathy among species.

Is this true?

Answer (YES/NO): NO